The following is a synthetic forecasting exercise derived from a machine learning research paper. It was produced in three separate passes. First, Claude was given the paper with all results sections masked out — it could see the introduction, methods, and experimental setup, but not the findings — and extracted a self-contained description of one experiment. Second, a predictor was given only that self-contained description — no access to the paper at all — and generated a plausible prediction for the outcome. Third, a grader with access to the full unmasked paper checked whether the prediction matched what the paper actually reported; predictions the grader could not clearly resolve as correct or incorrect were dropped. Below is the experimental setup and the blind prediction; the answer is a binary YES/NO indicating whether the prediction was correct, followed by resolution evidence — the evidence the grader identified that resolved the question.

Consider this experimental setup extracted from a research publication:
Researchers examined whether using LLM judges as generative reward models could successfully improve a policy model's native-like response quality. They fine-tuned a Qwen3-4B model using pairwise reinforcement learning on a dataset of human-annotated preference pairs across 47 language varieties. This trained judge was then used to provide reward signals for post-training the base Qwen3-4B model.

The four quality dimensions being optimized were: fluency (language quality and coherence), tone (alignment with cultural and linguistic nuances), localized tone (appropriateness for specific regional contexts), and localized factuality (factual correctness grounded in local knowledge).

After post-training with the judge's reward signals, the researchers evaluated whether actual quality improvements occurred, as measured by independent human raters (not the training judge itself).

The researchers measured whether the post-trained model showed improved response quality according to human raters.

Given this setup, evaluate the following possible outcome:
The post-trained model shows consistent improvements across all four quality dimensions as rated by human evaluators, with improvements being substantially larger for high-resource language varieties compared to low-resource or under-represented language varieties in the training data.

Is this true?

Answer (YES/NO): NO